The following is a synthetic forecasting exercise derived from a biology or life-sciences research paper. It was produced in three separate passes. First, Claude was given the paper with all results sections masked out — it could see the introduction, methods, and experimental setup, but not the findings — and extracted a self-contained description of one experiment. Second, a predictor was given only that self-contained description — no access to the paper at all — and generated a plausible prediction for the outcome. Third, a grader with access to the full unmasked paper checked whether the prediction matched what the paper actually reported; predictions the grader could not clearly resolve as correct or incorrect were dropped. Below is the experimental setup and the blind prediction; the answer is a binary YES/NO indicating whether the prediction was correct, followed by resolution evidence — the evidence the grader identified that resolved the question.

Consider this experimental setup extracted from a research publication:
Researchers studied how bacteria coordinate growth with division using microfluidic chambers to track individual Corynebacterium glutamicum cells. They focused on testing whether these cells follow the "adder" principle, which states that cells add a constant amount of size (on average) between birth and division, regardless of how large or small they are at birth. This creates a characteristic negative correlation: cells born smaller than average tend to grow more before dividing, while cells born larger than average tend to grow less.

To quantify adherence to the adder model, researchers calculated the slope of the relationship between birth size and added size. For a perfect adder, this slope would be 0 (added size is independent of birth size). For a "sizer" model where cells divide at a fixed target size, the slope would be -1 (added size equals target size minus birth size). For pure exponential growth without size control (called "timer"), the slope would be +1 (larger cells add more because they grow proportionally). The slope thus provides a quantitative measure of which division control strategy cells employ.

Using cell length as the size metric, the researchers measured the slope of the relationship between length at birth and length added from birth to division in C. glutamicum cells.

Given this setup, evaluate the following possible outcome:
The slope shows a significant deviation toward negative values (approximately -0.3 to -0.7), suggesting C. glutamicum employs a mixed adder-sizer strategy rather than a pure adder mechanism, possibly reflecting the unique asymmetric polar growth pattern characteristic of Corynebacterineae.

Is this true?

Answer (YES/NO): NO